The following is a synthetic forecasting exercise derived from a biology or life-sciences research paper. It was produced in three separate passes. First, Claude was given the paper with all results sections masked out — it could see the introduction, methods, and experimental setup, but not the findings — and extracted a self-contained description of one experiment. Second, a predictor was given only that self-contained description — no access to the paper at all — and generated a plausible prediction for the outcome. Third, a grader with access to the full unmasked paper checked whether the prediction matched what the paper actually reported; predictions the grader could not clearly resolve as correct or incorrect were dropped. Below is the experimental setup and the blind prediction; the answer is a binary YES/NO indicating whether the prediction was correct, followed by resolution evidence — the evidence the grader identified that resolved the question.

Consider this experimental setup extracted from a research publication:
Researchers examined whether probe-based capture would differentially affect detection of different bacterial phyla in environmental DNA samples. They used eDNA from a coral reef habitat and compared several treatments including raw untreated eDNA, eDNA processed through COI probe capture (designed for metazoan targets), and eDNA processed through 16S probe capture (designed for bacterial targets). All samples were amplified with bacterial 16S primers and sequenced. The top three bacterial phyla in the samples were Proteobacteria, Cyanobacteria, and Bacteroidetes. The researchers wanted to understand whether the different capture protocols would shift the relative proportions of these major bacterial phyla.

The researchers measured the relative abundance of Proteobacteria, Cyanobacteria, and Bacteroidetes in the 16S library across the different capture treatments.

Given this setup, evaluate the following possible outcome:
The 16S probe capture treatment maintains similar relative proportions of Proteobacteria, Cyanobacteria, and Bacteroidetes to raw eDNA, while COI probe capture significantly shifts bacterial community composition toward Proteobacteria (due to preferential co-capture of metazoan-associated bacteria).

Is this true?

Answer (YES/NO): NO